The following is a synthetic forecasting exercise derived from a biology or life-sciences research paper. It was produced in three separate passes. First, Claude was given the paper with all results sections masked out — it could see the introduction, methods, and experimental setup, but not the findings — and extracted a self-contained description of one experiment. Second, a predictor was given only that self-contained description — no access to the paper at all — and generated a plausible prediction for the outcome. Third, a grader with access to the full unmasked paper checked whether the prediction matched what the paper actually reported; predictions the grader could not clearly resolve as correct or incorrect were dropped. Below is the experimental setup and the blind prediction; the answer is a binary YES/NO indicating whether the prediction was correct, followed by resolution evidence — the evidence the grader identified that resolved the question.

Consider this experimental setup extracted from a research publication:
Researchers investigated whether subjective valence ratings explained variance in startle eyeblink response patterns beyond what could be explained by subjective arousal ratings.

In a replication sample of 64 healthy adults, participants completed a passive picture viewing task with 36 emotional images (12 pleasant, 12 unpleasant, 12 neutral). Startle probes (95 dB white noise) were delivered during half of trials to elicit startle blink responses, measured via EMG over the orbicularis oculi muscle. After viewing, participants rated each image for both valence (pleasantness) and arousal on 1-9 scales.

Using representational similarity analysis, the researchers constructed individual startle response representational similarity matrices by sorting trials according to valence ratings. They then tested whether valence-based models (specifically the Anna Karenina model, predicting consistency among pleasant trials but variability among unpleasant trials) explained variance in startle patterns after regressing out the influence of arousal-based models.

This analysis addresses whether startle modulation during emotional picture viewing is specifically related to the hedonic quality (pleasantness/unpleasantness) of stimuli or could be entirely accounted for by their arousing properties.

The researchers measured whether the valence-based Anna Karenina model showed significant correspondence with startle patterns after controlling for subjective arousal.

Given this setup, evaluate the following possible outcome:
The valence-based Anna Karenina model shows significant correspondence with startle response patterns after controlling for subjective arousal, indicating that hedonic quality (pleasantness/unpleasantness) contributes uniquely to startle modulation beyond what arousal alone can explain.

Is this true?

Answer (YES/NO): NO